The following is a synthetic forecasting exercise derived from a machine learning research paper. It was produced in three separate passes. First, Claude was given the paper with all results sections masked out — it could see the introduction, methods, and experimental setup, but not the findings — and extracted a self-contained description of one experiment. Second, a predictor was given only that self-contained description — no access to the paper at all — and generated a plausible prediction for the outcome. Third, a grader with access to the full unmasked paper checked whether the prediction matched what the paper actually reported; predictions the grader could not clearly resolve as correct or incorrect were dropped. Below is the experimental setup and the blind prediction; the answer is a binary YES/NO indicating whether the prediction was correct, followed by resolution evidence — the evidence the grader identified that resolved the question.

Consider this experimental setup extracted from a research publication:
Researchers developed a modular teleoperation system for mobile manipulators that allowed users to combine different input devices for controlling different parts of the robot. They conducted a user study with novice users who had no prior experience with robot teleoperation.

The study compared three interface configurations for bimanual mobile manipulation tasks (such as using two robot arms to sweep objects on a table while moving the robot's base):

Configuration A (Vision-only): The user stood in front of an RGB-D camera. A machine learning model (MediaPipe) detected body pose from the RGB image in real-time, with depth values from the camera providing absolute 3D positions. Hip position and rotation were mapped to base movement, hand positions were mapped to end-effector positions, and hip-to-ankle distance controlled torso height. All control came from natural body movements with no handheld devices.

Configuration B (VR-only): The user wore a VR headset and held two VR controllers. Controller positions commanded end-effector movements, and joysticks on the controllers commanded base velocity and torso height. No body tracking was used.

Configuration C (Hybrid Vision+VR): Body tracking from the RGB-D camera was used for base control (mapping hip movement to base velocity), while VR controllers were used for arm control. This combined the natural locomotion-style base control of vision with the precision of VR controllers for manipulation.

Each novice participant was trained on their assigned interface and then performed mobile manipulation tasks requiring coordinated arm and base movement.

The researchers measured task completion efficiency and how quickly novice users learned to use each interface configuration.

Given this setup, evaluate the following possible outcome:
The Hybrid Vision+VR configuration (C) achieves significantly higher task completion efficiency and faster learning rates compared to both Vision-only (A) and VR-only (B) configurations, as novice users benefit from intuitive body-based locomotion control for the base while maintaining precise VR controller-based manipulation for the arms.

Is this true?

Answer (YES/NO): NO